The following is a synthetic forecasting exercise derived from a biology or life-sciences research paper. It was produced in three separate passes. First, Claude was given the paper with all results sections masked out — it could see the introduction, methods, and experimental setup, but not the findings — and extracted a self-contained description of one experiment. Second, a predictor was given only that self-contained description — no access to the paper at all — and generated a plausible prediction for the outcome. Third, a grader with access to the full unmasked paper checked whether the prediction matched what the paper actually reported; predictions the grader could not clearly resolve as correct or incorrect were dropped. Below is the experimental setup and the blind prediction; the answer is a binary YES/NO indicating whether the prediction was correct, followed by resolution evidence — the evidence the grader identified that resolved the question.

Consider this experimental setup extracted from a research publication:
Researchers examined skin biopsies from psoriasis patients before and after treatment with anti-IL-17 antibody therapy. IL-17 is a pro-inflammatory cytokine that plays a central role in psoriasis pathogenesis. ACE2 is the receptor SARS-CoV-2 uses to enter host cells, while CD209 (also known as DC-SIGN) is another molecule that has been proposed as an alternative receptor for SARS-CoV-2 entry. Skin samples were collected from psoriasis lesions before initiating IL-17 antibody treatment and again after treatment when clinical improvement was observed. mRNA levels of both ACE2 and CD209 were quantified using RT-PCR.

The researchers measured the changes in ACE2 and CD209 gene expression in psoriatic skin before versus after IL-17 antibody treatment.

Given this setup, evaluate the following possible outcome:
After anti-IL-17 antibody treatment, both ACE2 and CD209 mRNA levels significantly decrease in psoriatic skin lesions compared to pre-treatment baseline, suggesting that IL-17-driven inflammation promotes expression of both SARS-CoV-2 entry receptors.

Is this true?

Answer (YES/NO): NO